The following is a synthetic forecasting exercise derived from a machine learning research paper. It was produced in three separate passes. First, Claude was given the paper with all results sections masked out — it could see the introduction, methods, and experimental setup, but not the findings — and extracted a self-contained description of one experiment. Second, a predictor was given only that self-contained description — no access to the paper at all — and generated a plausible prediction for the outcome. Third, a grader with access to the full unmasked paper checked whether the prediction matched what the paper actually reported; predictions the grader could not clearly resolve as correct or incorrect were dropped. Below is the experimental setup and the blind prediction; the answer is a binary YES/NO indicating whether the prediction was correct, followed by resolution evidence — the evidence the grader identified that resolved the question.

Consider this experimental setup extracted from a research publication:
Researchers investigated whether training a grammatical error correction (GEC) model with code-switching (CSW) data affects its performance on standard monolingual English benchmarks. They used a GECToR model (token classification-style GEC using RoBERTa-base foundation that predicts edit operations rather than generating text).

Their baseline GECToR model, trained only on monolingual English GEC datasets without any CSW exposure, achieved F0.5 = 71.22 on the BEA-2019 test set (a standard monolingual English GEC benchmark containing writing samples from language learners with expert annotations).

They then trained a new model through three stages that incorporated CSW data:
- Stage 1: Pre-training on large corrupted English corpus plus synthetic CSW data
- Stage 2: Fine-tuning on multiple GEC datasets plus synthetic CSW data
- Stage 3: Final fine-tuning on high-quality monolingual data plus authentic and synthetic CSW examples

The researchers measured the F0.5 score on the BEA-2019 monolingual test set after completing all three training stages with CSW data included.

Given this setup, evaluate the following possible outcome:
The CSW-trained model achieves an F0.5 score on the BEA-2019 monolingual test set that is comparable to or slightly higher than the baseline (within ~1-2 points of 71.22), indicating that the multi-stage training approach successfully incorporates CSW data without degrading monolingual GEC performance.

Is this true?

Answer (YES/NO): NO